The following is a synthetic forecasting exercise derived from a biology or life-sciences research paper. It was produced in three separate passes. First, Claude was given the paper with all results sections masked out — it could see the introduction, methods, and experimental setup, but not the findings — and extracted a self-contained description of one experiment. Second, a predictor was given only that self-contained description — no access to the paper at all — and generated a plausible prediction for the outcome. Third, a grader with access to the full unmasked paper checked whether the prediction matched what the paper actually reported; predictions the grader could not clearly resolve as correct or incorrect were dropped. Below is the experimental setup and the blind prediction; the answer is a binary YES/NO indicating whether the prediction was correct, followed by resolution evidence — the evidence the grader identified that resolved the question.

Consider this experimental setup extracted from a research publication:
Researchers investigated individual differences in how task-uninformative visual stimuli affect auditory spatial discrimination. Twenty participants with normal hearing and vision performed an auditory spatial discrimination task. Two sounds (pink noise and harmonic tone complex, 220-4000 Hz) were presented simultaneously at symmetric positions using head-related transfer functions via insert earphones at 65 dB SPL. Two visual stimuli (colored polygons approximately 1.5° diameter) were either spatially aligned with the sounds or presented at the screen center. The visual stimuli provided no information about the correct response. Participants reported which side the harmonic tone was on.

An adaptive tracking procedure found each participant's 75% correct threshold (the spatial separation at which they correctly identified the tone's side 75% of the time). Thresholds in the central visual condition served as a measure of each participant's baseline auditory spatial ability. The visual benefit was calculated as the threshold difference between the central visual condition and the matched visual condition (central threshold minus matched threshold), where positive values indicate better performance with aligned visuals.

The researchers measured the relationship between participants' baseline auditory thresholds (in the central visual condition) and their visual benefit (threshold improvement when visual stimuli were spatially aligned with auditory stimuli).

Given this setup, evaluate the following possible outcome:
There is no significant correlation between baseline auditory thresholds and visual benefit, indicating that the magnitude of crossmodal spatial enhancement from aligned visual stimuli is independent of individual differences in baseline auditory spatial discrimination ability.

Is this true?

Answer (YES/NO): NO